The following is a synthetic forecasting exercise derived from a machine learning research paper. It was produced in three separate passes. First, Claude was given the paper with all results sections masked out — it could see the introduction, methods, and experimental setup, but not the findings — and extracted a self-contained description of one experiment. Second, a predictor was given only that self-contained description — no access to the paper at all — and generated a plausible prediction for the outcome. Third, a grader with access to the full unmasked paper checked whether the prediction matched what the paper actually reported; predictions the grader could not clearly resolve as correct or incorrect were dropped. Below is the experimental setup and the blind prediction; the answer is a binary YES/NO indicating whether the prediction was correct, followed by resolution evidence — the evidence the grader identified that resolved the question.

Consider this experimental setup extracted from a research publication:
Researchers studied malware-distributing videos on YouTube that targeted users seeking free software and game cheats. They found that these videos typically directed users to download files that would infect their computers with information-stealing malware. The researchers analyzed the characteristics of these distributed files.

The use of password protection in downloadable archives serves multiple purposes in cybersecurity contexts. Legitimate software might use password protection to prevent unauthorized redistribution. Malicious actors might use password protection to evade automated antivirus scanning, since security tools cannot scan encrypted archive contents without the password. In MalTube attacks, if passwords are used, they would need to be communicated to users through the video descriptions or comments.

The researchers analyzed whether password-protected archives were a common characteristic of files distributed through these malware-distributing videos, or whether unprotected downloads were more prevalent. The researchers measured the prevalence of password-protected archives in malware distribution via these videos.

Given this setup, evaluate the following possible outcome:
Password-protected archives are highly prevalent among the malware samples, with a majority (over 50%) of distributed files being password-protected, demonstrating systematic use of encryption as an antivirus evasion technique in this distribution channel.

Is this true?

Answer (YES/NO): NO